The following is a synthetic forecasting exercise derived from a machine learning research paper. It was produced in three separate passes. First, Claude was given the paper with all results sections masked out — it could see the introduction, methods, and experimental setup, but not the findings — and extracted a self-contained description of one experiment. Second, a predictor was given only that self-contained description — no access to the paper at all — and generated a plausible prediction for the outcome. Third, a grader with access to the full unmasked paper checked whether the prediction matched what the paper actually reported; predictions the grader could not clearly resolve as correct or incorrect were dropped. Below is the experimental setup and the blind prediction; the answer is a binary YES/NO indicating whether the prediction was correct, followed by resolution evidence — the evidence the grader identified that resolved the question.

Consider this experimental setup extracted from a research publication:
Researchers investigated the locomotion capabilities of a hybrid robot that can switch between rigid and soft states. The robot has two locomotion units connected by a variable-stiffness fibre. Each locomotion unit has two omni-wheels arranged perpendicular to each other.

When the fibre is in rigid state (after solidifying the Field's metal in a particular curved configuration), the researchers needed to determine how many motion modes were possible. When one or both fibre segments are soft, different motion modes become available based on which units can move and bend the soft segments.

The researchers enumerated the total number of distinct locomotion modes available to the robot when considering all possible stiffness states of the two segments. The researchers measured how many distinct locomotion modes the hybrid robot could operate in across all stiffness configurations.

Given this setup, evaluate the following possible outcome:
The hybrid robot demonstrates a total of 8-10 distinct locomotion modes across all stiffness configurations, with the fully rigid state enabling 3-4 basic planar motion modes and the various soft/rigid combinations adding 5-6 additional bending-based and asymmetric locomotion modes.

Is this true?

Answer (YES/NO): NO